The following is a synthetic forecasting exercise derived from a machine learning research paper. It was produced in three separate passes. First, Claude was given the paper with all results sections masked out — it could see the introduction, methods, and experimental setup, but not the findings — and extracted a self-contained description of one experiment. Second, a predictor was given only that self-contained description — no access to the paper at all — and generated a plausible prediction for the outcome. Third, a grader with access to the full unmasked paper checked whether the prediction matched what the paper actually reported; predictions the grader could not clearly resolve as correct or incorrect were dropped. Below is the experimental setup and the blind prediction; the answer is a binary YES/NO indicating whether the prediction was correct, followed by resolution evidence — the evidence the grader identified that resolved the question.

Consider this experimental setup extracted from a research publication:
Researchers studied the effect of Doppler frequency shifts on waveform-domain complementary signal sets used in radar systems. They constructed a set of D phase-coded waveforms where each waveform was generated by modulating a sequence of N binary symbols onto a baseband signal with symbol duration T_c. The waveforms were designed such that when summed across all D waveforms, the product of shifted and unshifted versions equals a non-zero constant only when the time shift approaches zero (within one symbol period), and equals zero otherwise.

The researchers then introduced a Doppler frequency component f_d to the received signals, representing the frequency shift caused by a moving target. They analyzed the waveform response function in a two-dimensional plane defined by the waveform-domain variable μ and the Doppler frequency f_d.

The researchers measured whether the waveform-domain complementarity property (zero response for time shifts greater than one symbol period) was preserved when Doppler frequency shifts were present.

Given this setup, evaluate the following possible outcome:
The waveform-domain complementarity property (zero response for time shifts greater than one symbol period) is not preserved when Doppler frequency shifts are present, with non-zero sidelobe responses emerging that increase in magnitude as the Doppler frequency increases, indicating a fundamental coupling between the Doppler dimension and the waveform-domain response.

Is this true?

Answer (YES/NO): NO